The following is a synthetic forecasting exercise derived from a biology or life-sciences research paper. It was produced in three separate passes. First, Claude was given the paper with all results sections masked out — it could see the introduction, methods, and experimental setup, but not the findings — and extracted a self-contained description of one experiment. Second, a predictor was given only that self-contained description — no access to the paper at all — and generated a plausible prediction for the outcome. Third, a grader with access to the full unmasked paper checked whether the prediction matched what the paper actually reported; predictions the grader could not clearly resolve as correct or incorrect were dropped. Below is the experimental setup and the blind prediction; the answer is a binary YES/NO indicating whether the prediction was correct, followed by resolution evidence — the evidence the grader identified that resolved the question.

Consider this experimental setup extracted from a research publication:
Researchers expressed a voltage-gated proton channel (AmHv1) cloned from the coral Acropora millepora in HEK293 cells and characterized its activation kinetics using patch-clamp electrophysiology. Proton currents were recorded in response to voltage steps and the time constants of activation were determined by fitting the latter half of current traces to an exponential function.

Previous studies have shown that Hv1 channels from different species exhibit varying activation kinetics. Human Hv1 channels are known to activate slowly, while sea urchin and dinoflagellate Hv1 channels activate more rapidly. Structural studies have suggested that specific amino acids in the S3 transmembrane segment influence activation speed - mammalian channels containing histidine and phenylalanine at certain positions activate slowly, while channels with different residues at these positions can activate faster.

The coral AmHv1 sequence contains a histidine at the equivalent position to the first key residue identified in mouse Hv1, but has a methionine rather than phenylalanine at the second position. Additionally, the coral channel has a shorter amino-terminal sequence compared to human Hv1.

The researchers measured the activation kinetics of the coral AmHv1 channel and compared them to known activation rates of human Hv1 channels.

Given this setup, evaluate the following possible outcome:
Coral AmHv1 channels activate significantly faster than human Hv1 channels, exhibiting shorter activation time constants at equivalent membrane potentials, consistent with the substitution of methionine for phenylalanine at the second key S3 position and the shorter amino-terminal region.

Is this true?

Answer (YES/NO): YES